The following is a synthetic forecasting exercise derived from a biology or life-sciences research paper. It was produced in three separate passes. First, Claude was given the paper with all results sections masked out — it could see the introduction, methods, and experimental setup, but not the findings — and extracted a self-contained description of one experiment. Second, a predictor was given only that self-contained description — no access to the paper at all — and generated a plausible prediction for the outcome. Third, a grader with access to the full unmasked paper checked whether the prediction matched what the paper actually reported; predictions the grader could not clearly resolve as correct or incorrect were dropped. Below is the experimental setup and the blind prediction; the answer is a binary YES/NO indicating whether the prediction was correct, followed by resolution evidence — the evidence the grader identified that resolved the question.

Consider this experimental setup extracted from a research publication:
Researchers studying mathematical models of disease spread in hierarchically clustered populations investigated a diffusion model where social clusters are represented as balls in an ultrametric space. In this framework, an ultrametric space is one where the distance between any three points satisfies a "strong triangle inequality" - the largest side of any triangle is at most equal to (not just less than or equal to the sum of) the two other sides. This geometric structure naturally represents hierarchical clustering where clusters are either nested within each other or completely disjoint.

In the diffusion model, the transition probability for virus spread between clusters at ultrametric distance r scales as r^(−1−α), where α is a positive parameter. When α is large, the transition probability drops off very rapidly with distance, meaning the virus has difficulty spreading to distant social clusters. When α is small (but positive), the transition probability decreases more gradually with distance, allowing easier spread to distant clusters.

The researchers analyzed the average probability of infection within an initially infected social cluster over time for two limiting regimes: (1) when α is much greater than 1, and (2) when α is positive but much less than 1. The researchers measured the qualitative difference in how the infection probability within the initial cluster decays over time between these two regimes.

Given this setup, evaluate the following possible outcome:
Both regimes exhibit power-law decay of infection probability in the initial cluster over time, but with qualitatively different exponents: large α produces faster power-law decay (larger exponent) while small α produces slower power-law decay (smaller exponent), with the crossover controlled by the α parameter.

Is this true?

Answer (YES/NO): NO